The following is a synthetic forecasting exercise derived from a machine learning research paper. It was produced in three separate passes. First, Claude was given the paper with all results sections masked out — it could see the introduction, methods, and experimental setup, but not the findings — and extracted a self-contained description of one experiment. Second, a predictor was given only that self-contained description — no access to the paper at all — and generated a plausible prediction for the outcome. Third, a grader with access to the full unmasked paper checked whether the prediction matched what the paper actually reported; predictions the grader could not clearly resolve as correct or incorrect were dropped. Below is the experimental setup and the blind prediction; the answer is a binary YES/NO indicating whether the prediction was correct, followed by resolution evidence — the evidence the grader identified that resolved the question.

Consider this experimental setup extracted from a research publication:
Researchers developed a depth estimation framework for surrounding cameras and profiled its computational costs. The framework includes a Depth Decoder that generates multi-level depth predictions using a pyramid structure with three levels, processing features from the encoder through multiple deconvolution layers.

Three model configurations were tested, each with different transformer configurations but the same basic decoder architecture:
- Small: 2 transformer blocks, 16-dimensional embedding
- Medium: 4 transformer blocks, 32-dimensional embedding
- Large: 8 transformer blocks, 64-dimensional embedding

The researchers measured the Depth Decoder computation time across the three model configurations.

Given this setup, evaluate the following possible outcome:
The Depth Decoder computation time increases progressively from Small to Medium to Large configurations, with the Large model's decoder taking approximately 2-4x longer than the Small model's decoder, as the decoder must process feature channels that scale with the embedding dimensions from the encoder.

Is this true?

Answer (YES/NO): NO